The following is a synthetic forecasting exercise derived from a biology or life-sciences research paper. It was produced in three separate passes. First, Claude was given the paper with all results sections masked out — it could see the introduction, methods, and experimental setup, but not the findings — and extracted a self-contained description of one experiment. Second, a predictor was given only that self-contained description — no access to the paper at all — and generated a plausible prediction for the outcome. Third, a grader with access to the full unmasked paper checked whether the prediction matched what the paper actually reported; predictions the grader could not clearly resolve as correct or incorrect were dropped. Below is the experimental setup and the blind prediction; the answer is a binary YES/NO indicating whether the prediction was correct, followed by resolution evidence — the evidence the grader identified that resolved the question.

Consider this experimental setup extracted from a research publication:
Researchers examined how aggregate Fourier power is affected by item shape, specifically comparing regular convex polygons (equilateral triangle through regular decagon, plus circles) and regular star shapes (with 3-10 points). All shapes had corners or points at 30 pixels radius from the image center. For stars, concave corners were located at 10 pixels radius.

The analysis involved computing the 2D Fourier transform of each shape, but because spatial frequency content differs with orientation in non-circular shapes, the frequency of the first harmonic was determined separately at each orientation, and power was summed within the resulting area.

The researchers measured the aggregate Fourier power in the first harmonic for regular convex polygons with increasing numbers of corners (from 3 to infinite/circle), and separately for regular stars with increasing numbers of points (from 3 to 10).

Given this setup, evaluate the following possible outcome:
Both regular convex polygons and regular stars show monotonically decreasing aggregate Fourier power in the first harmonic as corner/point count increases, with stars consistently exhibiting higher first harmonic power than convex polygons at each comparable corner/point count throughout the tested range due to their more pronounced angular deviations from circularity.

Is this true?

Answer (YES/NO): NO